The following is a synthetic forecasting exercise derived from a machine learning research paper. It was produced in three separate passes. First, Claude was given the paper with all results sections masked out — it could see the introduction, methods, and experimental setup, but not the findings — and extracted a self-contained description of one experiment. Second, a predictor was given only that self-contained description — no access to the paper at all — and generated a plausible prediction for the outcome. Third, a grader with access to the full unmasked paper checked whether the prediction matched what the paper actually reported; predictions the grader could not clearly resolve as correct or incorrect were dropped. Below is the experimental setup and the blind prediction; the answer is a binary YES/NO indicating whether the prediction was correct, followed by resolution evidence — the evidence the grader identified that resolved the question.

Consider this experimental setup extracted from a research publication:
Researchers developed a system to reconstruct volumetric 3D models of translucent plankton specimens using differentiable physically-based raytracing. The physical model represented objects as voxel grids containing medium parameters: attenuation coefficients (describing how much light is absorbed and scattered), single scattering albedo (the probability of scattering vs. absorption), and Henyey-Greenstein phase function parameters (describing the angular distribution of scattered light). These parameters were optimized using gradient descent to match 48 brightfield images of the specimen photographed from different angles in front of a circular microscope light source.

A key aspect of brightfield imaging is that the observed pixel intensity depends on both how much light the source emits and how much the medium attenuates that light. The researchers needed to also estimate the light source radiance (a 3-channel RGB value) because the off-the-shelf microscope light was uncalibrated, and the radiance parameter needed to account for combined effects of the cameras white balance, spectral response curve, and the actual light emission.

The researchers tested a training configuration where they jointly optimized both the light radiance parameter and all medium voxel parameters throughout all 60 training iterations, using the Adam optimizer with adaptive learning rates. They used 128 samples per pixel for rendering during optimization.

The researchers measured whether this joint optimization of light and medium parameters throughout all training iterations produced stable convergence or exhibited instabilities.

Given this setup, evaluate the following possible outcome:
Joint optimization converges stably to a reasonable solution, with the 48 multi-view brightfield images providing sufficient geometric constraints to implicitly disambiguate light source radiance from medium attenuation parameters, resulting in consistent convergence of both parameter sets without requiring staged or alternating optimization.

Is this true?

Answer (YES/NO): NO